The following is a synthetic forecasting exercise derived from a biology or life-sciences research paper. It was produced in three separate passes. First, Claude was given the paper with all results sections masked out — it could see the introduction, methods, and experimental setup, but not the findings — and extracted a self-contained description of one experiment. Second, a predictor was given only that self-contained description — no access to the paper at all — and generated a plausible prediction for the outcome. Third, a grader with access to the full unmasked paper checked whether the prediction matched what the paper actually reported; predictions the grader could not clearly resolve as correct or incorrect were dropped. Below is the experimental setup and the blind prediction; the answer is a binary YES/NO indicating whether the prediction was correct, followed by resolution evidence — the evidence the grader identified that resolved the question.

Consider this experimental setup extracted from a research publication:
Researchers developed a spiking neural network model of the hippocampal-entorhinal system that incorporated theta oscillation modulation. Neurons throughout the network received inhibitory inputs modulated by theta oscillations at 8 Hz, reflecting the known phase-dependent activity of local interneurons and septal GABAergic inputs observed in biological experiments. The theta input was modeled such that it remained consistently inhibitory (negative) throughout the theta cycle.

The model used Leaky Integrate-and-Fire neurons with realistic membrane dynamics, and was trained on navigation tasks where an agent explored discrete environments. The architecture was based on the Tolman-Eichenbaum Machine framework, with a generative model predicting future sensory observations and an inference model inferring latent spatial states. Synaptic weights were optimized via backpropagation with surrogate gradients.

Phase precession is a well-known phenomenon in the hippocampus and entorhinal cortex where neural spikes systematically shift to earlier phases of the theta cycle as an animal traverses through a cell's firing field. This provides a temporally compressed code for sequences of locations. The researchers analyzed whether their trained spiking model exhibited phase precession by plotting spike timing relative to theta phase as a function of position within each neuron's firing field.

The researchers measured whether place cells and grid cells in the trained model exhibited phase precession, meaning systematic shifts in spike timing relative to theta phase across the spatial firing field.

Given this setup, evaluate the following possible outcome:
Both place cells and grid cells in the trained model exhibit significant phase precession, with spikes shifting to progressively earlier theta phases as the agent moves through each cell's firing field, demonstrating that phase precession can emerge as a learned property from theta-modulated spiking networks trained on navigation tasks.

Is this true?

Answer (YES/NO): NO